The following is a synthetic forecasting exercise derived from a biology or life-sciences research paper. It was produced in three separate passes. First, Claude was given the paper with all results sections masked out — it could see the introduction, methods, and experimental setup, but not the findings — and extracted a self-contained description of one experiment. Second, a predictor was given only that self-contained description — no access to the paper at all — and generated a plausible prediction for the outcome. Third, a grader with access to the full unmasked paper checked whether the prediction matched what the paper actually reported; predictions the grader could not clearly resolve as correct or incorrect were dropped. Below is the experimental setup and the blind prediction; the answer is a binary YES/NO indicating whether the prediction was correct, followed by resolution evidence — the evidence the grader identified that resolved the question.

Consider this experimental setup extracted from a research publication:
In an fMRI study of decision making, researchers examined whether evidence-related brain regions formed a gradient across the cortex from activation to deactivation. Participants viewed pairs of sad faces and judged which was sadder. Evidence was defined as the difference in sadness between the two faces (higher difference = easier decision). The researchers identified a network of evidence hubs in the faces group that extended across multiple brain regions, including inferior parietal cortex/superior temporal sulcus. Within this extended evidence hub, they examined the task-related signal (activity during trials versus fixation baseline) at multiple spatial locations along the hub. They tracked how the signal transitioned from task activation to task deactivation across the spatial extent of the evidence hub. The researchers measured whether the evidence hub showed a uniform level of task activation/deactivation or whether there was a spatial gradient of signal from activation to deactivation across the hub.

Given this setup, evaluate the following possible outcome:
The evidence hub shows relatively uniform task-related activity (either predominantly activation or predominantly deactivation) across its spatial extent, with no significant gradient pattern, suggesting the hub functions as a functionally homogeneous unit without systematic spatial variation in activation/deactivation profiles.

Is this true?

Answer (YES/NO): NO